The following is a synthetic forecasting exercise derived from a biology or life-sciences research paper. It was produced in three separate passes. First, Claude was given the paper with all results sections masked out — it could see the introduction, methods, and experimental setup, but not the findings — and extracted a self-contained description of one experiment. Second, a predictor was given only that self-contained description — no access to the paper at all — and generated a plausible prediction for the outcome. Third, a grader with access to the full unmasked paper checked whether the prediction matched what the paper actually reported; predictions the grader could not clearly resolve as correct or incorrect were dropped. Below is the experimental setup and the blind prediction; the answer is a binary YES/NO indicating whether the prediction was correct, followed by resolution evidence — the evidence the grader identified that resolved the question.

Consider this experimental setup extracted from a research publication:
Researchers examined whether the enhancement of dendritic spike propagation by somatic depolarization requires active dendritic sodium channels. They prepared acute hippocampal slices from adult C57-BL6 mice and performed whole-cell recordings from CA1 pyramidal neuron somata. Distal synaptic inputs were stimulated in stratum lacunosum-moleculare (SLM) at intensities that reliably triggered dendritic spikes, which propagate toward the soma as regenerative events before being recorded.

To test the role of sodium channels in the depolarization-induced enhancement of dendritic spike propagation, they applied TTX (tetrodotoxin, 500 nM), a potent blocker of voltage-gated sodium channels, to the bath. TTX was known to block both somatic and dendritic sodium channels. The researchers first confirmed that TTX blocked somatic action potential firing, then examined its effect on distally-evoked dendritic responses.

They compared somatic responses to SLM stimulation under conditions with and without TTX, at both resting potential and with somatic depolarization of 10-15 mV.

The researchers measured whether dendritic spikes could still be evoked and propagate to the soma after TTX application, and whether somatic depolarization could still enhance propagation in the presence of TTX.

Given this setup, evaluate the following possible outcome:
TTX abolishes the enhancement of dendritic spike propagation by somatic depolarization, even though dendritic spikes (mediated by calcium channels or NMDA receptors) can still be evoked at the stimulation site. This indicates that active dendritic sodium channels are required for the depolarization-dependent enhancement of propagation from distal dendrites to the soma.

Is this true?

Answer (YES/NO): NO